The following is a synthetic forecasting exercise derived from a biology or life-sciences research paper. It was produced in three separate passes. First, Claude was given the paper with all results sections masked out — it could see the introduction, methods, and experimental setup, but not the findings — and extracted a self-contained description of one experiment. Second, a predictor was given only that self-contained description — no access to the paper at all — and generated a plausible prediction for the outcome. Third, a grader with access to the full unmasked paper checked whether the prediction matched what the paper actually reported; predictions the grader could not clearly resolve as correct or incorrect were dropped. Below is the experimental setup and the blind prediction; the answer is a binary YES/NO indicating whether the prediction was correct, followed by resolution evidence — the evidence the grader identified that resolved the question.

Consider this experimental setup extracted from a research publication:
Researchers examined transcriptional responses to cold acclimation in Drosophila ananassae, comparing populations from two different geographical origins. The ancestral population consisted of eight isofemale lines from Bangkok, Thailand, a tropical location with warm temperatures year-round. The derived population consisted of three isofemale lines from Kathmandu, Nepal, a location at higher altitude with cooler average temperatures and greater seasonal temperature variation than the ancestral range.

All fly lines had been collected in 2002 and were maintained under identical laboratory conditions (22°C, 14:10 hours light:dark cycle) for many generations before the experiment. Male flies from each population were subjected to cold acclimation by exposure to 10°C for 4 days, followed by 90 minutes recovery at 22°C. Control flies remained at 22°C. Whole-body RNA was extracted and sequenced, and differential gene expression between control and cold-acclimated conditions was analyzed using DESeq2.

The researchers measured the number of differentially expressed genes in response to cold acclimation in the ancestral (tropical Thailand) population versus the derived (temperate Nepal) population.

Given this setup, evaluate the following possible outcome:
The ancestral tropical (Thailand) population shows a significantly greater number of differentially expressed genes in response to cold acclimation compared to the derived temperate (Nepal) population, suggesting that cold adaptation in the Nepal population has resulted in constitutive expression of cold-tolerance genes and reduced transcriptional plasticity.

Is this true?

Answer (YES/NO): NO